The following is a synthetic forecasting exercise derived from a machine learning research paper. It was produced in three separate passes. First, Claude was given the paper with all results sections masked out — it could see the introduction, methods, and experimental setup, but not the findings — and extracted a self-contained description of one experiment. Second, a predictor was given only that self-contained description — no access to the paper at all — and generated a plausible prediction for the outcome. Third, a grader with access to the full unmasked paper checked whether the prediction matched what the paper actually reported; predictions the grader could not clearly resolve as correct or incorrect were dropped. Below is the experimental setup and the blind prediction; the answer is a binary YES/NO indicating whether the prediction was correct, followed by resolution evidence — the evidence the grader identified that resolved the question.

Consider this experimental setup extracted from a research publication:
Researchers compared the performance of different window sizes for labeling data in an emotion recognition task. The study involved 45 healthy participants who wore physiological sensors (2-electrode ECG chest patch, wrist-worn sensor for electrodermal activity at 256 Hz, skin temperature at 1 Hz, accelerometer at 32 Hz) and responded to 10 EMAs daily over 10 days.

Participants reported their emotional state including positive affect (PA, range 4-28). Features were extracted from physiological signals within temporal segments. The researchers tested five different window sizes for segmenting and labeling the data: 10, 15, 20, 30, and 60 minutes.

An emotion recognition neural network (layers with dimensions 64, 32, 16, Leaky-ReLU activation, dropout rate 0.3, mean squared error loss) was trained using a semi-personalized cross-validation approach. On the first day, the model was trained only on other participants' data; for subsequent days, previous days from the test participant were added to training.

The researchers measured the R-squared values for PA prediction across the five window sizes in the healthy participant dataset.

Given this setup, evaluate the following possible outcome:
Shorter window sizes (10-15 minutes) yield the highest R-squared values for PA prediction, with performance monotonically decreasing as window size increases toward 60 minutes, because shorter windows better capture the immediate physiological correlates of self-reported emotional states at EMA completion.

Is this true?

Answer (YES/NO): NO